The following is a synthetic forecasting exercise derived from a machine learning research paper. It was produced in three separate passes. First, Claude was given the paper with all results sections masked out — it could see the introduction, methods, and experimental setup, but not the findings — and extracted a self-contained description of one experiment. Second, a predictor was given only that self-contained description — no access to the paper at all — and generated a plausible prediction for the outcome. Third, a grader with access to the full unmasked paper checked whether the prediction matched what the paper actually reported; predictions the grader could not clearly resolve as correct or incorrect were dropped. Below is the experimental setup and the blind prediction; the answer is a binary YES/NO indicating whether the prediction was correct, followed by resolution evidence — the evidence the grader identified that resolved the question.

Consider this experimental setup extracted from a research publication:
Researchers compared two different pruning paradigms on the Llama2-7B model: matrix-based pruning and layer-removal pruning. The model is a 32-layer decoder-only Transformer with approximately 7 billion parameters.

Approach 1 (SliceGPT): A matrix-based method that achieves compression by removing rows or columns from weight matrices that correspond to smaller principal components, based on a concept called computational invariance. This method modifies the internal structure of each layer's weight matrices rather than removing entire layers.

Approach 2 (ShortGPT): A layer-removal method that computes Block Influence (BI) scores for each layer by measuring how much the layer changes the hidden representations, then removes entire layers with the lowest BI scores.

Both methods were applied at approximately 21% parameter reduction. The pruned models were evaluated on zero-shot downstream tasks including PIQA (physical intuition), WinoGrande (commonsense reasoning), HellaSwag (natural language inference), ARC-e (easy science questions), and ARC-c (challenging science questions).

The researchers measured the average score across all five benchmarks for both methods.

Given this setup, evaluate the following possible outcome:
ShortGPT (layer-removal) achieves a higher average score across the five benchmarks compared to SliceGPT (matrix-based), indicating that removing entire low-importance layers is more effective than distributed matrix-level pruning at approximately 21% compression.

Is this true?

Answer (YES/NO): YES